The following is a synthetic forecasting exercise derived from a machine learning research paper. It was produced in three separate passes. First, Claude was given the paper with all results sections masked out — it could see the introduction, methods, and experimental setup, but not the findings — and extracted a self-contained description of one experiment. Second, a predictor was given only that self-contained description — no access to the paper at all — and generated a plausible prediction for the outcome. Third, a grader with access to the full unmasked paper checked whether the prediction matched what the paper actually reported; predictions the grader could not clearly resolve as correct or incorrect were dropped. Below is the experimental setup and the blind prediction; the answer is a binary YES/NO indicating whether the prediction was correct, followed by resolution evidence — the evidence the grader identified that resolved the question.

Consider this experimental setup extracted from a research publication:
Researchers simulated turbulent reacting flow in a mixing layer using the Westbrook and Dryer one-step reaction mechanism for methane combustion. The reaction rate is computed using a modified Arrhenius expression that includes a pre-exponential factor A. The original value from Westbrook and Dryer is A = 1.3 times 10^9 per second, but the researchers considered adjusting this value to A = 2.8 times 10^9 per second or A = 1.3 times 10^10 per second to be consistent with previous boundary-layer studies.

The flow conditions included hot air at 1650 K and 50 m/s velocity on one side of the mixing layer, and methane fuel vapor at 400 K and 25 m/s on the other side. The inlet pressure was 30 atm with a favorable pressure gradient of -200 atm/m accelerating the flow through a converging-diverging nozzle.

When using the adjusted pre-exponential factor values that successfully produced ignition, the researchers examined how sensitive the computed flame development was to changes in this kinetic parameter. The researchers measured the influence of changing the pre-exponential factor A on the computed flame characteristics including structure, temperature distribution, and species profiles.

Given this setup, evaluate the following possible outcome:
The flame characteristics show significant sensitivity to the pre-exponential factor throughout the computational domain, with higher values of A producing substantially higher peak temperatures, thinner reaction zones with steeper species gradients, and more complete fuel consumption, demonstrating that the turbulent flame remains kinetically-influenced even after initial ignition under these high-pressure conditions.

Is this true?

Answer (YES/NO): NO